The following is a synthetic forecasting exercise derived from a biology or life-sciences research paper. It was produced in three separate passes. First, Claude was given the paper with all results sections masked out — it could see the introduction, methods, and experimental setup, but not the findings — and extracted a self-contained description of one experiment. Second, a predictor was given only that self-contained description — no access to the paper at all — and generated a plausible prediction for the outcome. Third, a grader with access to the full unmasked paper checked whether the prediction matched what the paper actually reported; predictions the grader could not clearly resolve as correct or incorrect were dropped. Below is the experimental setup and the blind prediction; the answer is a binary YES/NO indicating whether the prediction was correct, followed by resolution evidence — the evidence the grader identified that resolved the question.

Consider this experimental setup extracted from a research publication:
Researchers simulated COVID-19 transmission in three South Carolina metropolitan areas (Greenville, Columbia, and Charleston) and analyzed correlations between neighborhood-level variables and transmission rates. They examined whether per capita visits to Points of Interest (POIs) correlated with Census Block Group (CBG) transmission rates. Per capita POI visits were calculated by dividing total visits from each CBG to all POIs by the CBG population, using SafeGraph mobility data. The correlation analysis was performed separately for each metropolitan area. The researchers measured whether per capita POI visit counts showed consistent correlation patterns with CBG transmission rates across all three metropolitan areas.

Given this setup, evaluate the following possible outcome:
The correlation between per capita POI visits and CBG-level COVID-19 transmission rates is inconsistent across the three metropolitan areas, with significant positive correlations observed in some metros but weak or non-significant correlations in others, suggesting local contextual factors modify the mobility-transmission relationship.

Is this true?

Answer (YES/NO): YES